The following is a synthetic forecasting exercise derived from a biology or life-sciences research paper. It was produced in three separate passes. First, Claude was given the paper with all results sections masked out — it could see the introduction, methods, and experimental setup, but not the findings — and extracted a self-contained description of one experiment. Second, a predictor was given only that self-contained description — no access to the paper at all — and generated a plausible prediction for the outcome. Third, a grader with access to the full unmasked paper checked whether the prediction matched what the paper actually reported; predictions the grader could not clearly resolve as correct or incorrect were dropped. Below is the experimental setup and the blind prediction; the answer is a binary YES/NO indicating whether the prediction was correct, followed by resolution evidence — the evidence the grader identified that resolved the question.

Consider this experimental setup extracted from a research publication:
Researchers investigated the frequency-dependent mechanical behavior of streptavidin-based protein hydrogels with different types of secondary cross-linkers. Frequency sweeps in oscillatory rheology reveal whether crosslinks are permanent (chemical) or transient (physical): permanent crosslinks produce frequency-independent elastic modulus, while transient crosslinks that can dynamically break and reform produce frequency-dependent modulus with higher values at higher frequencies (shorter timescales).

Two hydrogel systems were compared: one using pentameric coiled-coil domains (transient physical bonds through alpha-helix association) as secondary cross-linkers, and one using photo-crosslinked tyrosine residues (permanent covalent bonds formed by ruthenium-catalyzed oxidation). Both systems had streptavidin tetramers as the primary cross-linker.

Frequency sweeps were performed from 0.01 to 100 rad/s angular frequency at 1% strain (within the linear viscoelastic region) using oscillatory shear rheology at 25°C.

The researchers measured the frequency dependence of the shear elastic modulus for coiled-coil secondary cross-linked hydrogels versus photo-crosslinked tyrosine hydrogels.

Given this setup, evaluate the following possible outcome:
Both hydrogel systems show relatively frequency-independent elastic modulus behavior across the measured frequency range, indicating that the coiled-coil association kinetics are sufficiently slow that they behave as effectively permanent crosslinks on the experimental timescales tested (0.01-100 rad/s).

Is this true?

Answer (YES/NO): NO